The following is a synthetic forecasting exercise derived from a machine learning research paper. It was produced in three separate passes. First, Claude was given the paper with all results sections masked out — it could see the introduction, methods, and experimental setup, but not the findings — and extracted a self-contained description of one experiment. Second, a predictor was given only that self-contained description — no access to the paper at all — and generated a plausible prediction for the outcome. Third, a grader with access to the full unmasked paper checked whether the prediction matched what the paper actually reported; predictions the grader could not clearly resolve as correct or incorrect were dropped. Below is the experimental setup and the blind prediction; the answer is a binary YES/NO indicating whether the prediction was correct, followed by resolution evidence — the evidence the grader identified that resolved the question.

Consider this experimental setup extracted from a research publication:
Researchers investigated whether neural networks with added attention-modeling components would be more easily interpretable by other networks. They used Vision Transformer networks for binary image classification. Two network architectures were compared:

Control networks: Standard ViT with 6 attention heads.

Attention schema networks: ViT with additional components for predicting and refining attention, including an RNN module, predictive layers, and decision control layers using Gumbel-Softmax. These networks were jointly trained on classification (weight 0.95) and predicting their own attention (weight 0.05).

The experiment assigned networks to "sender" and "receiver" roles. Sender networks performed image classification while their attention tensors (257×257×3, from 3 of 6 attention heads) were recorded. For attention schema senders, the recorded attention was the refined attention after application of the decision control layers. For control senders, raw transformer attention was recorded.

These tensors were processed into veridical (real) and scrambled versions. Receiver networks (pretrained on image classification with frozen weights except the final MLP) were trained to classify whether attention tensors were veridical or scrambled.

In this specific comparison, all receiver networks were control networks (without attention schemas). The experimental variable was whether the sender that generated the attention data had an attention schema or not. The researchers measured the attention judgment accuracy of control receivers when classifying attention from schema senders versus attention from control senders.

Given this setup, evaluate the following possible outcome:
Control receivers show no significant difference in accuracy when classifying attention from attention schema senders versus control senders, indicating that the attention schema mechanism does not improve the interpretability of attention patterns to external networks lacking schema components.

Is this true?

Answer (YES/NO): NO